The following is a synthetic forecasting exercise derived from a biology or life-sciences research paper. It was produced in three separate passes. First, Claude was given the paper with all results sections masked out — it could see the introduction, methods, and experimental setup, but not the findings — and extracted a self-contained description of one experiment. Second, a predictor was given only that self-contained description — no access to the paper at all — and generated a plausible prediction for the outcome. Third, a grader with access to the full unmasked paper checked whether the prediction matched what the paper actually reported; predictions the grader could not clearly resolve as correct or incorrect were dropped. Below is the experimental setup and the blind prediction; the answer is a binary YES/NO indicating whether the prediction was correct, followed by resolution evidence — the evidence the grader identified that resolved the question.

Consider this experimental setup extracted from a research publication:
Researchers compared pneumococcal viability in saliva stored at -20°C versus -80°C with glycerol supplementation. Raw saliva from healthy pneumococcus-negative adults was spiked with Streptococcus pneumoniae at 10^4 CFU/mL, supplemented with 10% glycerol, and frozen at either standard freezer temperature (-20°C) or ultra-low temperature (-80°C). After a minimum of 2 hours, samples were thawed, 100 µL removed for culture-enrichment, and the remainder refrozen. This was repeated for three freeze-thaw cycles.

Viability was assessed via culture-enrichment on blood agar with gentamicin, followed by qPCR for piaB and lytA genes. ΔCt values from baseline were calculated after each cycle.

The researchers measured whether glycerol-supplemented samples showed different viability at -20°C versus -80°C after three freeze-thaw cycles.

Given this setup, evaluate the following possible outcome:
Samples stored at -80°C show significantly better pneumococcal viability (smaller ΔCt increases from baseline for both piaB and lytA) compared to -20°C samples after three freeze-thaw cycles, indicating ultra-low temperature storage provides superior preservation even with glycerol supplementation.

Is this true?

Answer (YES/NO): YES